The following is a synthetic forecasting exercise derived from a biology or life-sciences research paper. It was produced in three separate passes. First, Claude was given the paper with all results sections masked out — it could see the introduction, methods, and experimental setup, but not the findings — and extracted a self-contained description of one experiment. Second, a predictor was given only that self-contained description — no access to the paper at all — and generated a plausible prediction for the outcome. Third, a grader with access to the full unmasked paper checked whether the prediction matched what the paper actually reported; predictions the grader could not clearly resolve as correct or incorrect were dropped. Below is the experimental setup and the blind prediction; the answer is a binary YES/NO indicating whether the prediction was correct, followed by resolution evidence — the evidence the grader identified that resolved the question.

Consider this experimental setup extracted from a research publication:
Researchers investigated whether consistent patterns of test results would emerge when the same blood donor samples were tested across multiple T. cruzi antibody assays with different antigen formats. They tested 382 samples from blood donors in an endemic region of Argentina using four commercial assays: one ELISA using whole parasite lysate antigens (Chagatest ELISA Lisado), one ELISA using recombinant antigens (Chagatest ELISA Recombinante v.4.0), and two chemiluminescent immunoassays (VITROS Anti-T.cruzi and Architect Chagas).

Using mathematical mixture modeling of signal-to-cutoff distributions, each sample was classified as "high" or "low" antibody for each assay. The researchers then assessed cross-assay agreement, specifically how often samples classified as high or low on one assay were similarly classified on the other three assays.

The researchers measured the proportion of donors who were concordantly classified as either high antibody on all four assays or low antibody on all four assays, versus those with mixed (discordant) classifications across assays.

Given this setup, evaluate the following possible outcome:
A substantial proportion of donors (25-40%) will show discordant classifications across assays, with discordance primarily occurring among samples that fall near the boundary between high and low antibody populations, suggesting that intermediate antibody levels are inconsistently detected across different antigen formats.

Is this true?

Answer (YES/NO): NO